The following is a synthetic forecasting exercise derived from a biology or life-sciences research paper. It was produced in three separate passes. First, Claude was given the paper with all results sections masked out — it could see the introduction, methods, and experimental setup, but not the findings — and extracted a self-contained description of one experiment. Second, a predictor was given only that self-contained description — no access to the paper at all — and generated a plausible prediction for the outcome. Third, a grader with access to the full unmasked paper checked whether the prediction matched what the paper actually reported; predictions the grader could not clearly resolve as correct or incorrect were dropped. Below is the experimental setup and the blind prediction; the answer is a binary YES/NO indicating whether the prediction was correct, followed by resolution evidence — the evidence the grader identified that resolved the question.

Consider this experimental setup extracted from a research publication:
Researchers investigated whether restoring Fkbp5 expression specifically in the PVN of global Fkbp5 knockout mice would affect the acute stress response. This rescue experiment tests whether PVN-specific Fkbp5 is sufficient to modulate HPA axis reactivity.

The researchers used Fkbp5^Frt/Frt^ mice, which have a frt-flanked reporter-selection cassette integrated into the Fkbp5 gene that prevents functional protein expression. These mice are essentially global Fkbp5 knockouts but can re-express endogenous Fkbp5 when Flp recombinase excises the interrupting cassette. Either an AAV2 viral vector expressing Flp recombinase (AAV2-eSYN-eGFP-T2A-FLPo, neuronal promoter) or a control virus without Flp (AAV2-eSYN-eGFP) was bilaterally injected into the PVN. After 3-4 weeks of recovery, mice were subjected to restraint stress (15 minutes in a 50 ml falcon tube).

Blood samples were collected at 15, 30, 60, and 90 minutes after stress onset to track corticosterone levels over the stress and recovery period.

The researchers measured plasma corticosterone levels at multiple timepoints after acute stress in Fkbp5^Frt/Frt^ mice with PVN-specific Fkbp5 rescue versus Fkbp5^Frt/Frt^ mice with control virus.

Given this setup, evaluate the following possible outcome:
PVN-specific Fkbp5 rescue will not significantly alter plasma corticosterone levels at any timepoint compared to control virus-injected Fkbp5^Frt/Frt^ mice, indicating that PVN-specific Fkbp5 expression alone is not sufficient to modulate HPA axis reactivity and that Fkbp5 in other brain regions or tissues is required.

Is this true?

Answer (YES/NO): NO